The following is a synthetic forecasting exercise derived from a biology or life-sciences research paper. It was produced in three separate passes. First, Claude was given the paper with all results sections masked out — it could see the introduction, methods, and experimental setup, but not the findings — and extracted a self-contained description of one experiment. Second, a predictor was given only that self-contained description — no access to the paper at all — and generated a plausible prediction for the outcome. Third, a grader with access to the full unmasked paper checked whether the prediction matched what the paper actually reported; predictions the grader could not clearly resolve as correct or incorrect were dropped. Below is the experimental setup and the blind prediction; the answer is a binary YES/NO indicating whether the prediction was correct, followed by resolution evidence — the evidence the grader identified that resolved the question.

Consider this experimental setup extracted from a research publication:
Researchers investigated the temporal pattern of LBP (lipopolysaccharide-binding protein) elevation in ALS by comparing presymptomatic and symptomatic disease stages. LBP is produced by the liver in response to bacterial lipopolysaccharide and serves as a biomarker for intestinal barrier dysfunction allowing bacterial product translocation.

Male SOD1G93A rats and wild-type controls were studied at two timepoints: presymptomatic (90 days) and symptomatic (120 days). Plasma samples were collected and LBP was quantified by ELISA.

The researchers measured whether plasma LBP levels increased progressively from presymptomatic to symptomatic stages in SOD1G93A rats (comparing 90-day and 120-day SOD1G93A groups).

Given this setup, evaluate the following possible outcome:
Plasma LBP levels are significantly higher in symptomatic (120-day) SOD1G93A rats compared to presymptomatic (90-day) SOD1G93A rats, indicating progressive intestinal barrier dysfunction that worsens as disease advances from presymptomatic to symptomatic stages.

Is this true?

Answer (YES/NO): NO